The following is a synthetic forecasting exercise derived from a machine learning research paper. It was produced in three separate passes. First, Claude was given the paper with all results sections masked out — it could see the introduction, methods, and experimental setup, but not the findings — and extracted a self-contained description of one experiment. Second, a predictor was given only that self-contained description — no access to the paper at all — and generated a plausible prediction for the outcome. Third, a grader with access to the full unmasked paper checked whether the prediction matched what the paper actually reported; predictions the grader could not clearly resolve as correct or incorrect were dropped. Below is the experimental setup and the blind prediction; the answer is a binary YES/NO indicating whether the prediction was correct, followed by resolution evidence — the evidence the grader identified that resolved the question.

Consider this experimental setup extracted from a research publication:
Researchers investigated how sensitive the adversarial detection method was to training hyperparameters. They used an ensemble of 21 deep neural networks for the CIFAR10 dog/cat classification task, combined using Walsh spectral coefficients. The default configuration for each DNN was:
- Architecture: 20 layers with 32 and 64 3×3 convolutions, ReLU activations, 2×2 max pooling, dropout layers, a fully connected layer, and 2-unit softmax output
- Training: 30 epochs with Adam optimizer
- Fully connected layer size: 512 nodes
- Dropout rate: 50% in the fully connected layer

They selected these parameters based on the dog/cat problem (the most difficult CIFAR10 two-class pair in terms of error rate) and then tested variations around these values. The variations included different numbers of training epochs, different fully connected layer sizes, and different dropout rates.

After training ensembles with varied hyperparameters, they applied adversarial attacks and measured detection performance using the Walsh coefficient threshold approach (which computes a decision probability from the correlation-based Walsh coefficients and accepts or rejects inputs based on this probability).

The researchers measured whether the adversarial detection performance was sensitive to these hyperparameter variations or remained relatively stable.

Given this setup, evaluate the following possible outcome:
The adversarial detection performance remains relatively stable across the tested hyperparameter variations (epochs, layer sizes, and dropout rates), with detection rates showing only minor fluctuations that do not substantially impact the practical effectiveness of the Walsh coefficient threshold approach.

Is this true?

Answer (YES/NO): YES